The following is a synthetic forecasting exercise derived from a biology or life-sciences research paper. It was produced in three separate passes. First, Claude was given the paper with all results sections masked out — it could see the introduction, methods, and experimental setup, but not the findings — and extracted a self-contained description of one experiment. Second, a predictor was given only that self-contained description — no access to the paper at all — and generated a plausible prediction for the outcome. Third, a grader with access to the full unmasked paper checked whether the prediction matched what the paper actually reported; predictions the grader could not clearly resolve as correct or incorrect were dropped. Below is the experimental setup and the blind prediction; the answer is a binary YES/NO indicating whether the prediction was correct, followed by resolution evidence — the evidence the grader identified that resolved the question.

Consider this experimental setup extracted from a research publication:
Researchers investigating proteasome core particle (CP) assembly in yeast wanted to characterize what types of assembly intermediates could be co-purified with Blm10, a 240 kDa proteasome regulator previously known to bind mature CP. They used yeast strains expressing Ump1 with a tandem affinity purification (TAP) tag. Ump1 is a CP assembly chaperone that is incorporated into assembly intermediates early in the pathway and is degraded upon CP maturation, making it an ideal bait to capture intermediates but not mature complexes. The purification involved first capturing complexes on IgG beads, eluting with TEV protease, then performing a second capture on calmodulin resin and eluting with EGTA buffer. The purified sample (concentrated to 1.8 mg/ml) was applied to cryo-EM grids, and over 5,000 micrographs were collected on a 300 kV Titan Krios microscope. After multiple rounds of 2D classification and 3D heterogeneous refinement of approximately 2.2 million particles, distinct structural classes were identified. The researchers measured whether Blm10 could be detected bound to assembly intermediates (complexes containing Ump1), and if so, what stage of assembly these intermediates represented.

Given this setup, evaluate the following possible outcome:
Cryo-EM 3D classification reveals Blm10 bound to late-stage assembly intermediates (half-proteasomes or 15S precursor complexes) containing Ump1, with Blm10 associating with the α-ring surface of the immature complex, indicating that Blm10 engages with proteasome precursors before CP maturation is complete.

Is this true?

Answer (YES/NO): NO